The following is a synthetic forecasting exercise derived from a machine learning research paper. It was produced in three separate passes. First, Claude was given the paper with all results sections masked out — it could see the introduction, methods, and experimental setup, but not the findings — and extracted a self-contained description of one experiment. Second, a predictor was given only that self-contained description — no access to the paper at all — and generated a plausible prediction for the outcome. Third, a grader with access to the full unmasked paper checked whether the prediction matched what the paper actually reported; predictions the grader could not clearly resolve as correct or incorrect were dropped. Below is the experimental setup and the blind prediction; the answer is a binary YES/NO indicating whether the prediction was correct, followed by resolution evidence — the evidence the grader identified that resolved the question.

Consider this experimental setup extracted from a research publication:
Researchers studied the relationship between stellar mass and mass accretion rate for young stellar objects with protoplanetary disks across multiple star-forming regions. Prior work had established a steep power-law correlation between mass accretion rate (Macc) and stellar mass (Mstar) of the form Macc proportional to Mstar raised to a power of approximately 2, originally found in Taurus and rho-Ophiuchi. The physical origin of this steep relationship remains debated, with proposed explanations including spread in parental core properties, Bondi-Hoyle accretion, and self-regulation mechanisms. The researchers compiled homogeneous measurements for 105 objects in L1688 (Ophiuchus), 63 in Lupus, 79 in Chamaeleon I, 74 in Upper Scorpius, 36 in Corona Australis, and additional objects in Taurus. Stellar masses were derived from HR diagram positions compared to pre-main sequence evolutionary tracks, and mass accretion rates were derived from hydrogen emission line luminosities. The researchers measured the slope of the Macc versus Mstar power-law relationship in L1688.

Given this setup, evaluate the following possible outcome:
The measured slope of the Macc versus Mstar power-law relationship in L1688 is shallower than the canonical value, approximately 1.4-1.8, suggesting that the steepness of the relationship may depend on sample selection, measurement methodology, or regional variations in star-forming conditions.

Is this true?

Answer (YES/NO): NO